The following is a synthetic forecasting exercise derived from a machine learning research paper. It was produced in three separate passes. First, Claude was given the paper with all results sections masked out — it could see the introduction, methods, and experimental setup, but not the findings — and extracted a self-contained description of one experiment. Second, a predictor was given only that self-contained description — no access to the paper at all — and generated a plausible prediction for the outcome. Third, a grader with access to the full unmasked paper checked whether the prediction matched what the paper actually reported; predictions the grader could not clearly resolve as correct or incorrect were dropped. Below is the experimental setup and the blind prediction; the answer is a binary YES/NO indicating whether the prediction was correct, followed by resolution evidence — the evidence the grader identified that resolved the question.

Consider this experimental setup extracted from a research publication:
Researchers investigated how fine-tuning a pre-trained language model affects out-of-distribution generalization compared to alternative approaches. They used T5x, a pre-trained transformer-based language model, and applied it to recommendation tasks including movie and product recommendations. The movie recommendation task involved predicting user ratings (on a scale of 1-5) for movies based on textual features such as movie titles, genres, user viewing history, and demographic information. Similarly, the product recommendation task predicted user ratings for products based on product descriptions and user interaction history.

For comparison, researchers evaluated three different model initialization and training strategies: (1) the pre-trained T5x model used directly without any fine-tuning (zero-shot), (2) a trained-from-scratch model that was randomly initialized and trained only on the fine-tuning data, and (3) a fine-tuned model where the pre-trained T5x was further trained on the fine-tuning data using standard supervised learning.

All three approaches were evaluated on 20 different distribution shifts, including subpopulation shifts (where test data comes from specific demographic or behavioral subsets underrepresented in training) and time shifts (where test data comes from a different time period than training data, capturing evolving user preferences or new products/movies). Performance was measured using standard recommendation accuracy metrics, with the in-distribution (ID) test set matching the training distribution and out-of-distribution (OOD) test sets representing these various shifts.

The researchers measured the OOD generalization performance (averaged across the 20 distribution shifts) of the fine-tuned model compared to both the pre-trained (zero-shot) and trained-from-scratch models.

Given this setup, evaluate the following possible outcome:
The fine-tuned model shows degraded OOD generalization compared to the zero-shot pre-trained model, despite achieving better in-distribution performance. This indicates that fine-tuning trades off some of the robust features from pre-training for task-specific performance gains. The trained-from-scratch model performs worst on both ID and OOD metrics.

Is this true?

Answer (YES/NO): NO